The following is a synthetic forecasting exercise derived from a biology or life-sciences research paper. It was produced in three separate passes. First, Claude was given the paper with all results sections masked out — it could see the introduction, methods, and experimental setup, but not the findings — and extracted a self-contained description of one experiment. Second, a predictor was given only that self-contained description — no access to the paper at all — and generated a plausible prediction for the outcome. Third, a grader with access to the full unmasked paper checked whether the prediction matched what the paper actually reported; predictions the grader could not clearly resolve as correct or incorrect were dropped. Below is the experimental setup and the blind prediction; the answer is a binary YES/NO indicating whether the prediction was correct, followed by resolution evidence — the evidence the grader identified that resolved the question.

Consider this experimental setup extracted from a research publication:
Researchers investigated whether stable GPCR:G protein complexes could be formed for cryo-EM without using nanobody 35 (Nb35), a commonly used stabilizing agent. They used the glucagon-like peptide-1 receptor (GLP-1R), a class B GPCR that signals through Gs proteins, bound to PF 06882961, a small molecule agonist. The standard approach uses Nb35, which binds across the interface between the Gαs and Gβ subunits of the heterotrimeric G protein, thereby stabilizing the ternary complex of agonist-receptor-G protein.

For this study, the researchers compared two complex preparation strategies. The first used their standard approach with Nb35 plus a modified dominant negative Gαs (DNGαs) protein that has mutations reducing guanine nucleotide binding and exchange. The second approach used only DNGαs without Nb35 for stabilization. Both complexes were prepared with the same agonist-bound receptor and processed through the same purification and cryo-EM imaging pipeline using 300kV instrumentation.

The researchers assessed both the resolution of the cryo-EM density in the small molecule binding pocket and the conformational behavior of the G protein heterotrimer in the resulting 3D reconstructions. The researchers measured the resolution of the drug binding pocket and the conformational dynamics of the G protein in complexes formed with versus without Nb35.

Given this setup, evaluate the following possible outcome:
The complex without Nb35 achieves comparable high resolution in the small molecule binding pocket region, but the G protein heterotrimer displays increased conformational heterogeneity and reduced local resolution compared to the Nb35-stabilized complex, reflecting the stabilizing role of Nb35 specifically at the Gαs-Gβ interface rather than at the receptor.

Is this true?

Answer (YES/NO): YES